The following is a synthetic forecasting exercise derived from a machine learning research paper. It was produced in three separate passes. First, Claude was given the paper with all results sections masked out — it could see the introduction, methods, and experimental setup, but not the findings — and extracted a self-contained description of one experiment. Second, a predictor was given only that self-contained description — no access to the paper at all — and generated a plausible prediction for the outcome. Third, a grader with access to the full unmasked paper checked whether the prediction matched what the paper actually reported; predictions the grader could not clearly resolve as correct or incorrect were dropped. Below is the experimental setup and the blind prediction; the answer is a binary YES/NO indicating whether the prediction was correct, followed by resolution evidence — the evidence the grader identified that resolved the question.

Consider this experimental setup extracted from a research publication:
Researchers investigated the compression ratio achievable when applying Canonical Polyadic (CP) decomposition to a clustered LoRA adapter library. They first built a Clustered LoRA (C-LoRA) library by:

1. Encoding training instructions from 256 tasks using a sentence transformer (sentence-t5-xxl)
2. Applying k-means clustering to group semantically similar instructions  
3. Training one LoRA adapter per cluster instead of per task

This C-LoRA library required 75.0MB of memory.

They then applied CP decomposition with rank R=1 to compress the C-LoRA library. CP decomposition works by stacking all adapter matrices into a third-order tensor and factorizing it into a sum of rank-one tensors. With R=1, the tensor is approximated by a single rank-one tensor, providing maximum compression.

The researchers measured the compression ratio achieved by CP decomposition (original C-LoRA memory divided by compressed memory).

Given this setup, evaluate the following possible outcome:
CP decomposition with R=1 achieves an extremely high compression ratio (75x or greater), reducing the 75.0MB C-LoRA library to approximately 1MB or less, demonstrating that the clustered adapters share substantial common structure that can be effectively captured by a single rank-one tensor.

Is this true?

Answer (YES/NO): NO